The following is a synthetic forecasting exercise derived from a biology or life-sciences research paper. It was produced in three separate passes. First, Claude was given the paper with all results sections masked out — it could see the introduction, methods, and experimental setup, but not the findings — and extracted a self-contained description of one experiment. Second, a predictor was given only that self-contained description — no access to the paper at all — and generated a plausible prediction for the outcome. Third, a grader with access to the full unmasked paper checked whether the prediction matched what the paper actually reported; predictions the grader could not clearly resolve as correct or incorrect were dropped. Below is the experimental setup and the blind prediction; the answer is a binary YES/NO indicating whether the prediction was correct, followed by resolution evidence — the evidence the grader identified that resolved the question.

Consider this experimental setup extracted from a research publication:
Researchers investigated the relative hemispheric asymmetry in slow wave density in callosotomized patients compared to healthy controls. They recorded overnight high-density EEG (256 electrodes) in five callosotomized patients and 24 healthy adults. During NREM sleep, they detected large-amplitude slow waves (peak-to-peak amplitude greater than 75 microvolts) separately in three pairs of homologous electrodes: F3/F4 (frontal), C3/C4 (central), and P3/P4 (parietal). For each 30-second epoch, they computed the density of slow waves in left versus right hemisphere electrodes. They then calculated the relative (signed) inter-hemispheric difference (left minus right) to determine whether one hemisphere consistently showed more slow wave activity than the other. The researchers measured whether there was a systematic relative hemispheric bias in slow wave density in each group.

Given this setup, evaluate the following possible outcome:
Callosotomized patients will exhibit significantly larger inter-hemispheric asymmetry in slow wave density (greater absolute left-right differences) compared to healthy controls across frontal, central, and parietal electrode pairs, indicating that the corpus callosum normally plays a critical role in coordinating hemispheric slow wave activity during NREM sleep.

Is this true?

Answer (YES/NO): YES